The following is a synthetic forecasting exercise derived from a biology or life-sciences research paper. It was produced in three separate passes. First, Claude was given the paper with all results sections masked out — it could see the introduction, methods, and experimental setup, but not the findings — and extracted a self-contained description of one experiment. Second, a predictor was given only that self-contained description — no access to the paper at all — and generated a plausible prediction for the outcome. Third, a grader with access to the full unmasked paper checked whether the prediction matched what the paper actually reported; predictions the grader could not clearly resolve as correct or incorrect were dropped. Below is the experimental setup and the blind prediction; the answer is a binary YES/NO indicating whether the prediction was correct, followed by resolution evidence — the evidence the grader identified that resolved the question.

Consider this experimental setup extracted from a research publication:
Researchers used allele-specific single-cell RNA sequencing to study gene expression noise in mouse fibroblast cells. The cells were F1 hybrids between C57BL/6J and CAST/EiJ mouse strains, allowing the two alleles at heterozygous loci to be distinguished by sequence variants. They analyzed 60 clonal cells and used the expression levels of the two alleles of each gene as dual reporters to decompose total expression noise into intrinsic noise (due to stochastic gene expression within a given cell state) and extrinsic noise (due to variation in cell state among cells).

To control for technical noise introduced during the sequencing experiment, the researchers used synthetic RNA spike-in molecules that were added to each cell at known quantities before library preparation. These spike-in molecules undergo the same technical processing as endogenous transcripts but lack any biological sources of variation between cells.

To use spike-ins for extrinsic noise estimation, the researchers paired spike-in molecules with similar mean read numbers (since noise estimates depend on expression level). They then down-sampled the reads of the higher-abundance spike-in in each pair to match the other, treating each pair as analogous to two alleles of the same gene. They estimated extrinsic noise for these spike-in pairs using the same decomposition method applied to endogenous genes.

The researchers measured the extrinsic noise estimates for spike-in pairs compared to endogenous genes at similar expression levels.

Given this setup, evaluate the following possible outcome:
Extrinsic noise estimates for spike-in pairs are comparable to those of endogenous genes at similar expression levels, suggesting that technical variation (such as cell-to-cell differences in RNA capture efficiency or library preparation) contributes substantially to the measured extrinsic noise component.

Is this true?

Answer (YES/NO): NO